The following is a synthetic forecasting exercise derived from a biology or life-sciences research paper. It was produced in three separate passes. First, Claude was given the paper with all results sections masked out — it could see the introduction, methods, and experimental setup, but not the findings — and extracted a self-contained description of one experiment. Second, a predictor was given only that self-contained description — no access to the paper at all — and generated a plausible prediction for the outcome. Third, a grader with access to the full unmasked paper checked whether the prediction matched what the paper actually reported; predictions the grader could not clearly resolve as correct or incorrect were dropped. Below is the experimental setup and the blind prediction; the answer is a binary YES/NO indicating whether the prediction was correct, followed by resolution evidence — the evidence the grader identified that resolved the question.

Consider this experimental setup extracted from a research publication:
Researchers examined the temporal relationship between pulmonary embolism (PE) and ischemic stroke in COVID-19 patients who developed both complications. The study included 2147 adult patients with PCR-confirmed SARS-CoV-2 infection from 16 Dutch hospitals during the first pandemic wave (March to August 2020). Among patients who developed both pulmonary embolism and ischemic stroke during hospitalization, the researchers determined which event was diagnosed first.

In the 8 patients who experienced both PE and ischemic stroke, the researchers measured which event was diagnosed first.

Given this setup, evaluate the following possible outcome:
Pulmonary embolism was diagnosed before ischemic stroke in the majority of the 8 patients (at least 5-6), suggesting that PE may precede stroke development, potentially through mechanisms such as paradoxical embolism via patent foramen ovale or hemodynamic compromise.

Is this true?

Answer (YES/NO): YES